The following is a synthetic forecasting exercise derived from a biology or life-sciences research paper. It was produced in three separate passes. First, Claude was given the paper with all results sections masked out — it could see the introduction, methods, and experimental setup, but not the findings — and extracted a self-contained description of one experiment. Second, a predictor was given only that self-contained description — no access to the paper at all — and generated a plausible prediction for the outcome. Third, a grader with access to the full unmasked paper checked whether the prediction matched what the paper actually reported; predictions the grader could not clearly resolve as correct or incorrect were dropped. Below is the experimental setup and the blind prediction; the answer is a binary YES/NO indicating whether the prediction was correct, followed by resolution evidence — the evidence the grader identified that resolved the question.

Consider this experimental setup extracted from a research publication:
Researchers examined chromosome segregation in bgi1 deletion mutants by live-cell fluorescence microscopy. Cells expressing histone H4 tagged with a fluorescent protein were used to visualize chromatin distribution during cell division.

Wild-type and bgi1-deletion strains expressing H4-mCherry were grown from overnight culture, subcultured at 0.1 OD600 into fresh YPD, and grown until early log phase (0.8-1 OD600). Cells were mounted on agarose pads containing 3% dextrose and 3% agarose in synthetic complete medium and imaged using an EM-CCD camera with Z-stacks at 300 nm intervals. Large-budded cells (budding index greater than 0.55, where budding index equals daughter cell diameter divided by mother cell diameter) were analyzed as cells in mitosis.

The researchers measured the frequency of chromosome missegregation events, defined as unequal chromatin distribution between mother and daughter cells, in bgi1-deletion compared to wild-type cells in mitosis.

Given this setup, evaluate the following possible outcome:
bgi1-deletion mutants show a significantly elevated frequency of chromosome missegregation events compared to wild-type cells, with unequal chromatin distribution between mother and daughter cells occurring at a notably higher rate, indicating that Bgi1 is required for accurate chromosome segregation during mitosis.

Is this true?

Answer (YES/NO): YES